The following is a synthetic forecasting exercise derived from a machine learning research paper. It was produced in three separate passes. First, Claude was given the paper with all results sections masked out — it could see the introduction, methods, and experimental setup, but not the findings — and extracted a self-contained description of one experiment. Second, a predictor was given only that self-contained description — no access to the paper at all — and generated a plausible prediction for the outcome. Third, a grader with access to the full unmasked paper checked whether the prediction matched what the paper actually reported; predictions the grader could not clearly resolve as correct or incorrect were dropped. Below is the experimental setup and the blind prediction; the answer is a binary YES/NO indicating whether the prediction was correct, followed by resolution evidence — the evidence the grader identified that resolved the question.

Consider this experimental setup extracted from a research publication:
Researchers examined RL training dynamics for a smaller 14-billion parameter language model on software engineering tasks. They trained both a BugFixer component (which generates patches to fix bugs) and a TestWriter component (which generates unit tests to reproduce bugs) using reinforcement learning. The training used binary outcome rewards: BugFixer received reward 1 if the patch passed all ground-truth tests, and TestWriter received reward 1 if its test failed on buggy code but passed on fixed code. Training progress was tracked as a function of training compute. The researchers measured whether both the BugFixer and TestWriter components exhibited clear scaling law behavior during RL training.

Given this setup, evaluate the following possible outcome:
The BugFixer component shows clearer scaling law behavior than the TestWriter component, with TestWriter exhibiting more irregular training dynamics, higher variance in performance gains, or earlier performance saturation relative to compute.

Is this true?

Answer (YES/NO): NO